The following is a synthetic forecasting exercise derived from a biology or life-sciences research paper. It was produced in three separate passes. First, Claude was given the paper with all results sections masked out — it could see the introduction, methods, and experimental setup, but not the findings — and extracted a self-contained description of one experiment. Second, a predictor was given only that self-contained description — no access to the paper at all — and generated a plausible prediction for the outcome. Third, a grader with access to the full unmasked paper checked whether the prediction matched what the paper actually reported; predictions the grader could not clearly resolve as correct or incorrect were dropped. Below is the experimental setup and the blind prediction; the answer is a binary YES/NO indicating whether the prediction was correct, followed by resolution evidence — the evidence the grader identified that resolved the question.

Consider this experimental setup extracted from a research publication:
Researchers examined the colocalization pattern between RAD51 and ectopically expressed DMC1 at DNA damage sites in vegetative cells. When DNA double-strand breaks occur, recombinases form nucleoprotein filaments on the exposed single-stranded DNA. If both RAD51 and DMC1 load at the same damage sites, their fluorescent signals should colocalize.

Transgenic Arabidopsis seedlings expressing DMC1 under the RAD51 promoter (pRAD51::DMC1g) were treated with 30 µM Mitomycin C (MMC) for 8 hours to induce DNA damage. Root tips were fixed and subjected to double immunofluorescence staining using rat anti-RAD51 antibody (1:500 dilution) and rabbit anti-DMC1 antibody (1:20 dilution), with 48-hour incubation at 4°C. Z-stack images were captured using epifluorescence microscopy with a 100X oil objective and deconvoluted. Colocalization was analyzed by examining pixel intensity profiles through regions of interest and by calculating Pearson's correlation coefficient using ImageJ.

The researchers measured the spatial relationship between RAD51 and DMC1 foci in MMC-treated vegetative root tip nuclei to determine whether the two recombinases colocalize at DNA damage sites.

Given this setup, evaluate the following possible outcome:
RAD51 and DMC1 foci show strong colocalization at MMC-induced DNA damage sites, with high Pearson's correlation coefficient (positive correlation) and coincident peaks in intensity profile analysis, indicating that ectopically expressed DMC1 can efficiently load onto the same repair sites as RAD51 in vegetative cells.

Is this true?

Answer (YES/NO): YES